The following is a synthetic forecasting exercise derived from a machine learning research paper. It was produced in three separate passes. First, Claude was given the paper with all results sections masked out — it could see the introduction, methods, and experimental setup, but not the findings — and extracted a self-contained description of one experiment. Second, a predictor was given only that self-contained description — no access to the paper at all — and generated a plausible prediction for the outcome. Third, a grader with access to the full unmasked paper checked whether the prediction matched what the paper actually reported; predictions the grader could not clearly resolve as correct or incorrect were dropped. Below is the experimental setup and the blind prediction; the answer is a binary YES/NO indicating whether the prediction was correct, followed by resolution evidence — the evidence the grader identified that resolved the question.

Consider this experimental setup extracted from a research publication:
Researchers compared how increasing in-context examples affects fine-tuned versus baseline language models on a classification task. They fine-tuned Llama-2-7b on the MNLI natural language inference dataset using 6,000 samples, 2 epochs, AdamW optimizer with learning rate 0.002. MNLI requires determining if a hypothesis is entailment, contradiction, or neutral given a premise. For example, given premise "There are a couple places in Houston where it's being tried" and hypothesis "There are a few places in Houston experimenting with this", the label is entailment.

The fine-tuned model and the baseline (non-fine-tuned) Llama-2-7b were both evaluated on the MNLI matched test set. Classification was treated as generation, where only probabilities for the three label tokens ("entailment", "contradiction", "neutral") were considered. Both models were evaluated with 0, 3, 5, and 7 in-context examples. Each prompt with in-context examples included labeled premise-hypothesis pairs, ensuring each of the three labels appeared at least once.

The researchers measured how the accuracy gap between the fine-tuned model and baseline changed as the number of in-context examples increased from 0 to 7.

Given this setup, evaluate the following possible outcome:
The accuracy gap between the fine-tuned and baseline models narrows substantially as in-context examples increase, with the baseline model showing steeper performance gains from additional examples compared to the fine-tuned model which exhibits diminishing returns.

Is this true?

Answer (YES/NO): NO